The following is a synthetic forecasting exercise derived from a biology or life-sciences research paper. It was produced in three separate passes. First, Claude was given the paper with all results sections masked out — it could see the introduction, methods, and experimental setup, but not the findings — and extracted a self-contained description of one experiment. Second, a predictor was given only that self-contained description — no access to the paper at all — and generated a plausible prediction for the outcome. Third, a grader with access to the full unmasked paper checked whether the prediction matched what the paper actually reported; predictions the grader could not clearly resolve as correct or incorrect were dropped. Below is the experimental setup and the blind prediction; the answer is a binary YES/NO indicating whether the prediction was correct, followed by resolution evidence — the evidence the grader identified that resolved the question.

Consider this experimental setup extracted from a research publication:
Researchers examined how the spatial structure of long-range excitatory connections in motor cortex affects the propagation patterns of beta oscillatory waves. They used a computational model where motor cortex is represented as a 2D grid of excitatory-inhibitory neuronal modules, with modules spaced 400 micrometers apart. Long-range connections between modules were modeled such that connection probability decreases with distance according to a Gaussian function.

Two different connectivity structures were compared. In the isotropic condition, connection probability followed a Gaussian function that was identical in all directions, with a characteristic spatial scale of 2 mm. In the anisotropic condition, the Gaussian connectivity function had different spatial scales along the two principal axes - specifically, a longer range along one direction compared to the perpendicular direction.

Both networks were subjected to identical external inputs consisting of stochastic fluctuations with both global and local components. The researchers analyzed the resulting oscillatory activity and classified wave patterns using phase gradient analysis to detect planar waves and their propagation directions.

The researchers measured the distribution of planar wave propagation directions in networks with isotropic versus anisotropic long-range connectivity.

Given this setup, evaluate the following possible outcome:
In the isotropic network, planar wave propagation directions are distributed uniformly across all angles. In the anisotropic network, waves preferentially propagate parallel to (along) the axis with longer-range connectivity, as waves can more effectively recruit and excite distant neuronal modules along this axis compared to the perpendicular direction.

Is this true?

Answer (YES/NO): NO